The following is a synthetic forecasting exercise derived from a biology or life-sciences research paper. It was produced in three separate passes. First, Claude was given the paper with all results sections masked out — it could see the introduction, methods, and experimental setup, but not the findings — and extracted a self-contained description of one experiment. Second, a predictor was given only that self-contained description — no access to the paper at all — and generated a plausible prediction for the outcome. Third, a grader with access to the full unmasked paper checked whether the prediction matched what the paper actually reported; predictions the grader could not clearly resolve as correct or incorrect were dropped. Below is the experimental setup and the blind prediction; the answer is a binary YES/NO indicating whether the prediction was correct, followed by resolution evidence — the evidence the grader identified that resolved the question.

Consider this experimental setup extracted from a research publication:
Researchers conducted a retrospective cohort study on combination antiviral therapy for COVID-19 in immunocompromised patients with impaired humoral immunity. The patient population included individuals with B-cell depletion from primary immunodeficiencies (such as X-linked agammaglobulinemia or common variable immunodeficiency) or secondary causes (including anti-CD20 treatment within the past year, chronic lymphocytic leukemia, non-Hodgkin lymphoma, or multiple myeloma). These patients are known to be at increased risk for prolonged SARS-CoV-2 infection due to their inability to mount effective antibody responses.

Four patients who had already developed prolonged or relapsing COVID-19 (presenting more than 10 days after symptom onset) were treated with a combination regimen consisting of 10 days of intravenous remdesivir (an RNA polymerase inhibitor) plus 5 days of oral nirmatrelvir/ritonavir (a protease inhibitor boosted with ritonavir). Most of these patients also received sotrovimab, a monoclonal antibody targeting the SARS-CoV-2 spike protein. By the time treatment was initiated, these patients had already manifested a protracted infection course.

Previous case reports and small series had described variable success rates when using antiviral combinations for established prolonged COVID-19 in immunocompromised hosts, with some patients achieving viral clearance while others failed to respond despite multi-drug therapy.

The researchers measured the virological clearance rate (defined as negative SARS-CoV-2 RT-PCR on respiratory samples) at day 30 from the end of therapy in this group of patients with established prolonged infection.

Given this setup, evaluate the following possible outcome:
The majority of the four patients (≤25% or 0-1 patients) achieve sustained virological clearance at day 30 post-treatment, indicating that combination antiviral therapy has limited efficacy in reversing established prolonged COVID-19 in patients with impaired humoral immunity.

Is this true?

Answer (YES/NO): NO